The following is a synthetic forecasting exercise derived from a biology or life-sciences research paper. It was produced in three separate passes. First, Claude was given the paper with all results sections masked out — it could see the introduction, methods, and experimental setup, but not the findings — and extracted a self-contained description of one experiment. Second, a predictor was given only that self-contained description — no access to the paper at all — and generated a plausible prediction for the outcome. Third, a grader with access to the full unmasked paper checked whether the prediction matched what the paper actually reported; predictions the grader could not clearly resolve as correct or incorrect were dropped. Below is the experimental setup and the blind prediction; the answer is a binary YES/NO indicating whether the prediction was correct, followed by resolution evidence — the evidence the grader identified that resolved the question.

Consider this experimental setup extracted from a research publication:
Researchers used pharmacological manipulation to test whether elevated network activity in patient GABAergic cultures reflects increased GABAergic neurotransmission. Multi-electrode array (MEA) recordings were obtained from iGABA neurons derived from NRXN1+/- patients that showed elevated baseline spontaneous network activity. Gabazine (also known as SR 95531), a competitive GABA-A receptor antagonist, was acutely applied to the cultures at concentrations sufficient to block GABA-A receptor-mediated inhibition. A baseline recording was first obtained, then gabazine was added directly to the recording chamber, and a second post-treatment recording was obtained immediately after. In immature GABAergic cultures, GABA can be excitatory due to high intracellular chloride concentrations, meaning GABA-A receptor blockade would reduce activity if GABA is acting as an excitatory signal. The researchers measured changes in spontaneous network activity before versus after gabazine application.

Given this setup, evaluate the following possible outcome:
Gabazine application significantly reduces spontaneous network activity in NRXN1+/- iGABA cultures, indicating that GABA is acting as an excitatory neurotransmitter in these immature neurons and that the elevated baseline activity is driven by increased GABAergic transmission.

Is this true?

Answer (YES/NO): YES